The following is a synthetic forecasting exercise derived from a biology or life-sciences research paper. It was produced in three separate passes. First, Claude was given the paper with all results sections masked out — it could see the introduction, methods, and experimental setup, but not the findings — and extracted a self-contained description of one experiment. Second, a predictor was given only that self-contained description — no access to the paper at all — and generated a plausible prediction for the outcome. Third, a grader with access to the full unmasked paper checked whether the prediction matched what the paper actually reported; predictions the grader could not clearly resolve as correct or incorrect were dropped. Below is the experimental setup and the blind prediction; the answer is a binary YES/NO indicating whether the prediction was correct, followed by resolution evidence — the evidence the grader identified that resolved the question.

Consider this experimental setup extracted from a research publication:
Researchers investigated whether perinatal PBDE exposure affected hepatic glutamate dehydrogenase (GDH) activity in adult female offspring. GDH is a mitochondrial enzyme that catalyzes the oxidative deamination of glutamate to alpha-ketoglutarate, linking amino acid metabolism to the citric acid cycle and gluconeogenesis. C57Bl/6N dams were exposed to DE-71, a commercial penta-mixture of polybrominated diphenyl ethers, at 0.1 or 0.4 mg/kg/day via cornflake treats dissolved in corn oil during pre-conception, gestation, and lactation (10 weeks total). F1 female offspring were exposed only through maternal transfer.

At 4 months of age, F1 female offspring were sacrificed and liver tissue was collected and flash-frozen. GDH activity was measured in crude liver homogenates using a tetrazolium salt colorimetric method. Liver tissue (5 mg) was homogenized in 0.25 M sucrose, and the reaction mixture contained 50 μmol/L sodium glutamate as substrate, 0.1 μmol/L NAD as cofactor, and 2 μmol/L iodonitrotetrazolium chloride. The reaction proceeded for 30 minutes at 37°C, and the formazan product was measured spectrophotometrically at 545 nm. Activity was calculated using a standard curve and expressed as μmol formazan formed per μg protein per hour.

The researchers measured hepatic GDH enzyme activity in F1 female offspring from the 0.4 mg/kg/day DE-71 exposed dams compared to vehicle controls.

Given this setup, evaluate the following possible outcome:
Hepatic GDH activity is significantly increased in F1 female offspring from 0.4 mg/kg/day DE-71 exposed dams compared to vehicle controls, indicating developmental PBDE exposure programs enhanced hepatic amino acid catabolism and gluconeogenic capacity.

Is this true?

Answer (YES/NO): NO